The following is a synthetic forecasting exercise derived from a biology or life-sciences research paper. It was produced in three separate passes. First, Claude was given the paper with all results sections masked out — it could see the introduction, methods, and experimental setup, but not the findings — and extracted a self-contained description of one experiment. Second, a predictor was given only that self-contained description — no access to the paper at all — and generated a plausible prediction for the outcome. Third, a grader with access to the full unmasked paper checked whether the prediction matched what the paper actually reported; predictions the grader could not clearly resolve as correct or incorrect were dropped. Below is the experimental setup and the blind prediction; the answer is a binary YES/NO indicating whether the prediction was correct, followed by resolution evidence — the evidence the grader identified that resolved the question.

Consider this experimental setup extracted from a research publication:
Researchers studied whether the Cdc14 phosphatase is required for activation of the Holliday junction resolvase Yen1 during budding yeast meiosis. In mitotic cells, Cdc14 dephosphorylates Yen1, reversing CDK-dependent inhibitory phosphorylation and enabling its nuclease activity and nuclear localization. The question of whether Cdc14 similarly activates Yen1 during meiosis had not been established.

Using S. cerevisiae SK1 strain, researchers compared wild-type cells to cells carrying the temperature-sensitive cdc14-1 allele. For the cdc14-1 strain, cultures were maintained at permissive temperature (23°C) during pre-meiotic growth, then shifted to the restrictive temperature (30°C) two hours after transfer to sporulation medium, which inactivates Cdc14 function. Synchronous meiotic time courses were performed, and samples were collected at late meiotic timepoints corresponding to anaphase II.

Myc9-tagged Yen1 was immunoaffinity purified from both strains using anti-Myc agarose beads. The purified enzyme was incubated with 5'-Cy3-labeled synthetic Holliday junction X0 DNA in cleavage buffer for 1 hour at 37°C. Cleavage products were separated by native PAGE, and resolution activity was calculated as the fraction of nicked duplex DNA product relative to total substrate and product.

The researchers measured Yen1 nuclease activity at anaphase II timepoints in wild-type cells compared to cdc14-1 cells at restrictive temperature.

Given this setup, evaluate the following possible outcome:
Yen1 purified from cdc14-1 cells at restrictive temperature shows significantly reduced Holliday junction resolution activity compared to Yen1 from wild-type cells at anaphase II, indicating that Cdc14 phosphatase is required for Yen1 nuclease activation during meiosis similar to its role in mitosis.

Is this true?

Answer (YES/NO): YES